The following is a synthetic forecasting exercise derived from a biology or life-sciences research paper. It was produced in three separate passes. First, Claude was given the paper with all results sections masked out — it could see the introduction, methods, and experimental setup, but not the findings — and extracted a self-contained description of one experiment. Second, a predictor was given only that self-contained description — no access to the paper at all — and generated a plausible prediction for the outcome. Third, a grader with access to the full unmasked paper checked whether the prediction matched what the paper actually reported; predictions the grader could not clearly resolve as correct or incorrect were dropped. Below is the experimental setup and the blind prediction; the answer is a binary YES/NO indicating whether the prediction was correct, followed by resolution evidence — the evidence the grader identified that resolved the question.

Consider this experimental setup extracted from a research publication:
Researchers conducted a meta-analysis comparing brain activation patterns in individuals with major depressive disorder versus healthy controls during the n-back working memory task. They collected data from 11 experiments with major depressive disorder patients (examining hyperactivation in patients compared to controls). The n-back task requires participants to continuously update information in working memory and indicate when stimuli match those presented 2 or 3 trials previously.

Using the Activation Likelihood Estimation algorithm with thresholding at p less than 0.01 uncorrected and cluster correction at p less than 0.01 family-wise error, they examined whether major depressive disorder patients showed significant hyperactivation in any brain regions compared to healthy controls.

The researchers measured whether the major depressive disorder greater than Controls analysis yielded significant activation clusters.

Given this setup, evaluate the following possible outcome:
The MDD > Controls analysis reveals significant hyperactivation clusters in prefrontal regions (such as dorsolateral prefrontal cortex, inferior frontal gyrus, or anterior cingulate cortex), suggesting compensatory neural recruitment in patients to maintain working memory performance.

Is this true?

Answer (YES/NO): NO